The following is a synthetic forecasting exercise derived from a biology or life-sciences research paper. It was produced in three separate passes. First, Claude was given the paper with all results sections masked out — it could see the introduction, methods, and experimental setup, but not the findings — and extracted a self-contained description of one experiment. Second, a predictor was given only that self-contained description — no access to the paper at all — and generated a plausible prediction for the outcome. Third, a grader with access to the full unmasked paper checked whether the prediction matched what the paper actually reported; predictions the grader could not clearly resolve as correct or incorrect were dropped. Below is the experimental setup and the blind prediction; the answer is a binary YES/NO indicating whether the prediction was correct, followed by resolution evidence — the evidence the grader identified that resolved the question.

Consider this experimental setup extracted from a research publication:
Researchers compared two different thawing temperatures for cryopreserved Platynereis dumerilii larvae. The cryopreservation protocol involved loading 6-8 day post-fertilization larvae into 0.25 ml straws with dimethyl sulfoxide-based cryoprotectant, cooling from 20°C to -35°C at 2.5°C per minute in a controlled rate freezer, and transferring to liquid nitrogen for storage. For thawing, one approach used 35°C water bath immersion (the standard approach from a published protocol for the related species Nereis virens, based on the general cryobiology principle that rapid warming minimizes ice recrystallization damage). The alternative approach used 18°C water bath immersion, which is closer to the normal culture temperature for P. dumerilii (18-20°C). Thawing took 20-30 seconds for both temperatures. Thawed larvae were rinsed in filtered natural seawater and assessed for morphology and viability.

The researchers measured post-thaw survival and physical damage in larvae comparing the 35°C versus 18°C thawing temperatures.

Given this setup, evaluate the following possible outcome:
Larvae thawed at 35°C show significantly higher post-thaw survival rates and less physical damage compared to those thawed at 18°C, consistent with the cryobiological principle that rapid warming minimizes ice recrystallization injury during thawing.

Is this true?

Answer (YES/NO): NO